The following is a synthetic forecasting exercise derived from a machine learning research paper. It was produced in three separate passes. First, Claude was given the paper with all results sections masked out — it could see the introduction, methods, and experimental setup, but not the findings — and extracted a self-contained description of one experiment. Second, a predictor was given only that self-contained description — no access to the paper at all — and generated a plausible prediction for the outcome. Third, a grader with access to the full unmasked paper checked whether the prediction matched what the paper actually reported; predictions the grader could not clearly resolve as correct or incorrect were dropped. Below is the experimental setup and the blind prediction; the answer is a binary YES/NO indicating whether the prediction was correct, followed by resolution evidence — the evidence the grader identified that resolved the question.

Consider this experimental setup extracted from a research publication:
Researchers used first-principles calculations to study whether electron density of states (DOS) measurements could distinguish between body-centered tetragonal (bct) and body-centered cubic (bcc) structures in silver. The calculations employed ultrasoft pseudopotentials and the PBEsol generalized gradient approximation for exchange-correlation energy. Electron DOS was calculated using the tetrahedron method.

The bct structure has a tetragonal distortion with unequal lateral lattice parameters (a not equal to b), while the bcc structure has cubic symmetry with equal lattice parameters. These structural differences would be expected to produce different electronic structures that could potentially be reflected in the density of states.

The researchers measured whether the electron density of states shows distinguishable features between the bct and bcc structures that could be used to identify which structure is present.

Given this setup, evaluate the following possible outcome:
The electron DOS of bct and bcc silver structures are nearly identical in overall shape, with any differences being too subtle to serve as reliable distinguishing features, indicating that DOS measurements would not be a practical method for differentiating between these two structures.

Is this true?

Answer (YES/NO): NO